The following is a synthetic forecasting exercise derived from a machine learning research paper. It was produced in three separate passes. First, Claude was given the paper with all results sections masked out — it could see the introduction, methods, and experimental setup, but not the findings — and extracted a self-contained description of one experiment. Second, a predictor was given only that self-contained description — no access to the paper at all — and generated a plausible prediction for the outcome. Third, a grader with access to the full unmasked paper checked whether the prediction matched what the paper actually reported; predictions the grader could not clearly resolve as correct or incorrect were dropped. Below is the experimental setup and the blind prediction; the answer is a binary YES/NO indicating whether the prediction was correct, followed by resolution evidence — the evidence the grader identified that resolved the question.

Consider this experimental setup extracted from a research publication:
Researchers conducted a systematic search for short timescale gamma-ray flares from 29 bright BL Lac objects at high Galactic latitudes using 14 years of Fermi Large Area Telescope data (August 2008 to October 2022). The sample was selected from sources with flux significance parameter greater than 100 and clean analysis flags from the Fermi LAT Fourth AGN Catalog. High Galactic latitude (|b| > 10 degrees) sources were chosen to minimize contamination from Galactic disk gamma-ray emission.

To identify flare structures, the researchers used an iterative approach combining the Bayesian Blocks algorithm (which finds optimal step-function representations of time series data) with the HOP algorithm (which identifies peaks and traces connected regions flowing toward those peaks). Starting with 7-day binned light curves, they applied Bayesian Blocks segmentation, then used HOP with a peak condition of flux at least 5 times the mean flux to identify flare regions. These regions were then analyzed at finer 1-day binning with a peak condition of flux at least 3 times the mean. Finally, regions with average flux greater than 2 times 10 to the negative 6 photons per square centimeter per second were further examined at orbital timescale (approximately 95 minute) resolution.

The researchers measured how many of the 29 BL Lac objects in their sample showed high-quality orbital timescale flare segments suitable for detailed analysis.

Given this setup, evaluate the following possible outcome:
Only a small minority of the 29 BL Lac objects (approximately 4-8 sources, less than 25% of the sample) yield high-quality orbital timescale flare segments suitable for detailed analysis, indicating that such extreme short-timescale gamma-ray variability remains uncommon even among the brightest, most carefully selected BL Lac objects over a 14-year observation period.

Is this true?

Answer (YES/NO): NO